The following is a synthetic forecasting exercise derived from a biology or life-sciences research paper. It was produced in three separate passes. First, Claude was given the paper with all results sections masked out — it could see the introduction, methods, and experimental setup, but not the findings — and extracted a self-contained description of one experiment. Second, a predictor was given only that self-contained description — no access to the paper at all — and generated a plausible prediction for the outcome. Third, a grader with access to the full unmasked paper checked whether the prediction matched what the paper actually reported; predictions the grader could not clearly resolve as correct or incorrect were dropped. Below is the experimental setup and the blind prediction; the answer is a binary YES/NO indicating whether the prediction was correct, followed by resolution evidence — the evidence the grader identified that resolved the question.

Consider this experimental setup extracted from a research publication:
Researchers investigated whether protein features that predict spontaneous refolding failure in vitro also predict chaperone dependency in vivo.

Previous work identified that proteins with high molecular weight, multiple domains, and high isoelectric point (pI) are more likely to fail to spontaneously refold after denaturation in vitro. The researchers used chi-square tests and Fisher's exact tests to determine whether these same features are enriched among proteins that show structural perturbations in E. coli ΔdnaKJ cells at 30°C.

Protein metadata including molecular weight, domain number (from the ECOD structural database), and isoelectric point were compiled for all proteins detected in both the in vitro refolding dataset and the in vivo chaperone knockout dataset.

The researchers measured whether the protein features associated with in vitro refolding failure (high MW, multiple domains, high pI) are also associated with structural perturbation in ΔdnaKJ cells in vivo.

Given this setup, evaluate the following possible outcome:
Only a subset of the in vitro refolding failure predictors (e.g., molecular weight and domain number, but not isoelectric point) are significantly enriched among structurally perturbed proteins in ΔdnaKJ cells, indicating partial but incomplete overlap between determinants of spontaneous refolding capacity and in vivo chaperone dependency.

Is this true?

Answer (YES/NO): NO